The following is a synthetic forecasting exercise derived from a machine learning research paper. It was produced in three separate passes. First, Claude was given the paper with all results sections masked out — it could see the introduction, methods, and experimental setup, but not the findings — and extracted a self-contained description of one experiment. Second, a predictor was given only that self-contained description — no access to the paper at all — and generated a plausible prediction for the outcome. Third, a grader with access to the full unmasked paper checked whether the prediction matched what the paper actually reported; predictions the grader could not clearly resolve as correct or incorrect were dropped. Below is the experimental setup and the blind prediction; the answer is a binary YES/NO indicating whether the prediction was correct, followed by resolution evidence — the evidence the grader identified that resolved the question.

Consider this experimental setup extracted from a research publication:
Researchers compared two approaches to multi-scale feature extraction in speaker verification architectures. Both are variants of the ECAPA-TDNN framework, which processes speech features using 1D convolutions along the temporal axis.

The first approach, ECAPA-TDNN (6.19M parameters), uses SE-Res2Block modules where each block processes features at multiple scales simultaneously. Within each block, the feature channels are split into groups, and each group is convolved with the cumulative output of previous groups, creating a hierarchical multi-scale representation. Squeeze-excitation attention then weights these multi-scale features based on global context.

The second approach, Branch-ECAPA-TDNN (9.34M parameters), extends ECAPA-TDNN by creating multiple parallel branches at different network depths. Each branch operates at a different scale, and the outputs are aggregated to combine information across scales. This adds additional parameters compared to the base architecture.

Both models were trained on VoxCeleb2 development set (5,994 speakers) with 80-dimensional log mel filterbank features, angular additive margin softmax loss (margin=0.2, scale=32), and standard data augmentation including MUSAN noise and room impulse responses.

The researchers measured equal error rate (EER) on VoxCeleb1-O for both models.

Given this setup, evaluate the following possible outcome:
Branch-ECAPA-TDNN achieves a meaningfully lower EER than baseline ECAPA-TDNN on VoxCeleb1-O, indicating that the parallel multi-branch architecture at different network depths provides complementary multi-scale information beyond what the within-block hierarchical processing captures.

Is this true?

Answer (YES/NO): YES